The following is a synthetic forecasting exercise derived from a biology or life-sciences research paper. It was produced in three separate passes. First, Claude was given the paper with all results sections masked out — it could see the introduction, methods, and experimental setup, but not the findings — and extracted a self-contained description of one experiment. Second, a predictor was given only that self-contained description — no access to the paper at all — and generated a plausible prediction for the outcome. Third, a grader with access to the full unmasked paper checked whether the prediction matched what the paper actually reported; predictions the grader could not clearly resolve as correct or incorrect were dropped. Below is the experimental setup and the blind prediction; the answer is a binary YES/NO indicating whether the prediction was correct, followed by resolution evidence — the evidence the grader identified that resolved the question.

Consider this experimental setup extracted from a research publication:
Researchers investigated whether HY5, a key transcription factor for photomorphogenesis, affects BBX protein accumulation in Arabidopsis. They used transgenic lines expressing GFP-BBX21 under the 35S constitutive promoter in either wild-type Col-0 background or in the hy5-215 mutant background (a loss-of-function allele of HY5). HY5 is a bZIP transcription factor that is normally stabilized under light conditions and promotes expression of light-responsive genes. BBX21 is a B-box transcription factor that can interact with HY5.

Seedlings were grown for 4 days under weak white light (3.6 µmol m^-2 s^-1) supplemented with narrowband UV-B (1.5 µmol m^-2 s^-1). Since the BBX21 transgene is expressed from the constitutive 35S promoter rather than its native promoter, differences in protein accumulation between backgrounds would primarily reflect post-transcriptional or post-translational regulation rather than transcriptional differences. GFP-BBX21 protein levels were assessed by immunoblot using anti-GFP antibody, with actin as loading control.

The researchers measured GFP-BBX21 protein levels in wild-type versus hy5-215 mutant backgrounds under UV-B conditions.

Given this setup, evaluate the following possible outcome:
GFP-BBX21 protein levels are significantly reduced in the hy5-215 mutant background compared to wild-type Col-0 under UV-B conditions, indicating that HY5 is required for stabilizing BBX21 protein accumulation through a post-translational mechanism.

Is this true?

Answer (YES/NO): NO